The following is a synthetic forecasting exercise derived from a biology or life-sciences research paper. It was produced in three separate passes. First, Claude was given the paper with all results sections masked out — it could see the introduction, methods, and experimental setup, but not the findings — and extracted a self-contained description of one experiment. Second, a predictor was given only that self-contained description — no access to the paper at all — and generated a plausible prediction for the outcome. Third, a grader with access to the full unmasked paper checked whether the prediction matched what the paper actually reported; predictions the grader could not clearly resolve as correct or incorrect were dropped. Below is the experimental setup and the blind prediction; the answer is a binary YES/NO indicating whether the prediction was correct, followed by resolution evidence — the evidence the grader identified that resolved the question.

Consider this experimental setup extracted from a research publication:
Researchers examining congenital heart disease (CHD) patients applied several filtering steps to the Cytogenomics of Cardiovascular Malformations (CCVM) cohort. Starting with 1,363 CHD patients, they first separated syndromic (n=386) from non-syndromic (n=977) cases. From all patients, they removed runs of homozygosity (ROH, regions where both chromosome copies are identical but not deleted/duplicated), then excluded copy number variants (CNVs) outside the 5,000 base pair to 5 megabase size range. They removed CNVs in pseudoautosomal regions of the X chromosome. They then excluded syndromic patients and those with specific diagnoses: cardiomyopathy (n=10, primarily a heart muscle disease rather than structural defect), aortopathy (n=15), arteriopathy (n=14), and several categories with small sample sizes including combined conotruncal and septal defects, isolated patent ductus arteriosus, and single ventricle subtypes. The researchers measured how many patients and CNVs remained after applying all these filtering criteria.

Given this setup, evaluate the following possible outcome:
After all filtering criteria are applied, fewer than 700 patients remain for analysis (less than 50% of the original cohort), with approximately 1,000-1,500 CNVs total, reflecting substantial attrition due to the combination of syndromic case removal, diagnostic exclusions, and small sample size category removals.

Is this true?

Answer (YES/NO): NO